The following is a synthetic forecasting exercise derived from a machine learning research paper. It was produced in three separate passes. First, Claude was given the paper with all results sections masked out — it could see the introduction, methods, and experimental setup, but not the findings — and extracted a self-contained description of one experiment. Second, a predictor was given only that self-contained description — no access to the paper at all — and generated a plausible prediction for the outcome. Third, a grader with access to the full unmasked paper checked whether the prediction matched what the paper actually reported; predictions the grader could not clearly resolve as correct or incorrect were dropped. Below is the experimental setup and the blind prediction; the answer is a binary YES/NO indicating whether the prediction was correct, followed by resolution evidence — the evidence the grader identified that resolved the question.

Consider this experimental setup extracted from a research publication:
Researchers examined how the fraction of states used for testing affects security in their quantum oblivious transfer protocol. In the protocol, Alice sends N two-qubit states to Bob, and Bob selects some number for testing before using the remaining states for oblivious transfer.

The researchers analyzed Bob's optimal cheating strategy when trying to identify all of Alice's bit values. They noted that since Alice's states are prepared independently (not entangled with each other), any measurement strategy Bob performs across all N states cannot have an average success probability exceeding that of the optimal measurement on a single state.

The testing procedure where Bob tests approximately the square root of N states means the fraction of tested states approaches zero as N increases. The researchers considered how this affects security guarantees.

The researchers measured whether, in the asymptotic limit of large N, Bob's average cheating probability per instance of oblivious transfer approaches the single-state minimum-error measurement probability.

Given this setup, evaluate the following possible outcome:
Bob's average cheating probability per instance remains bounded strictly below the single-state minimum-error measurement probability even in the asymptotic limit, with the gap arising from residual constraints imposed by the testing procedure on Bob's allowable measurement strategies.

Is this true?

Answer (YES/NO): NO